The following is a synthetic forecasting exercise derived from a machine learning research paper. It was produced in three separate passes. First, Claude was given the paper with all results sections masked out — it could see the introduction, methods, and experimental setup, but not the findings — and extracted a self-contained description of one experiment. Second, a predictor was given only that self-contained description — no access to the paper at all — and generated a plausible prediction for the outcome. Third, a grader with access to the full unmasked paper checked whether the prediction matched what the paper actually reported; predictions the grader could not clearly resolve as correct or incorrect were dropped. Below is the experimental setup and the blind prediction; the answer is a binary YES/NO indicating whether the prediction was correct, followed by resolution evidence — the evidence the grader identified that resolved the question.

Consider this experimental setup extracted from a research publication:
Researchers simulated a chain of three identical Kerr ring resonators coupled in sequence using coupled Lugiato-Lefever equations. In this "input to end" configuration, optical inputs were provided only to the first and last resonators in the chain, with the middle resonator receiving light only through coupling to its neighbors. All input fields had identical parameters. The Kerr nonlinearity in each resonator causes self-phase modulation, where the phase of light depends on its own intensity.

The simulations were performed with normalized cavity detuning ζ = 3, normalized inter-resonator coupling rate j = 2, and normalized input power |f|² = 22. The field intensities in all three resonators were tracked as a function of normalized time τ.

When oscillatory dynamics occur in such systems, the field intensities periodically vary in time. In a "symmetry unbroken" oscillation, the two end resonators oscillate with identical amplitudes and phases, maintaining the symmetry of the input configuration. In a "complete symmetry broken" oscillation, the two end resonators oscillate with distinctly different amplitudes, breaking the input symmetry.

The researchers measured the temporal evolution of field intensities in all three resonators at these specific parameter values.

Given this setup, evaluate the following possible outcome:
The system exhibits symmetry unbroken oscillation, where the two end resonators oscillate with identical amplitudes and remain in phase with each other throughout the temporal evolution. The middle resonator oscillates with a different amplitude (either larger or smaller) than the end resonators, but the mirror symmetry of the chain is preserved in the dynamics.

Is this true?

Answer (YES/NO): YES